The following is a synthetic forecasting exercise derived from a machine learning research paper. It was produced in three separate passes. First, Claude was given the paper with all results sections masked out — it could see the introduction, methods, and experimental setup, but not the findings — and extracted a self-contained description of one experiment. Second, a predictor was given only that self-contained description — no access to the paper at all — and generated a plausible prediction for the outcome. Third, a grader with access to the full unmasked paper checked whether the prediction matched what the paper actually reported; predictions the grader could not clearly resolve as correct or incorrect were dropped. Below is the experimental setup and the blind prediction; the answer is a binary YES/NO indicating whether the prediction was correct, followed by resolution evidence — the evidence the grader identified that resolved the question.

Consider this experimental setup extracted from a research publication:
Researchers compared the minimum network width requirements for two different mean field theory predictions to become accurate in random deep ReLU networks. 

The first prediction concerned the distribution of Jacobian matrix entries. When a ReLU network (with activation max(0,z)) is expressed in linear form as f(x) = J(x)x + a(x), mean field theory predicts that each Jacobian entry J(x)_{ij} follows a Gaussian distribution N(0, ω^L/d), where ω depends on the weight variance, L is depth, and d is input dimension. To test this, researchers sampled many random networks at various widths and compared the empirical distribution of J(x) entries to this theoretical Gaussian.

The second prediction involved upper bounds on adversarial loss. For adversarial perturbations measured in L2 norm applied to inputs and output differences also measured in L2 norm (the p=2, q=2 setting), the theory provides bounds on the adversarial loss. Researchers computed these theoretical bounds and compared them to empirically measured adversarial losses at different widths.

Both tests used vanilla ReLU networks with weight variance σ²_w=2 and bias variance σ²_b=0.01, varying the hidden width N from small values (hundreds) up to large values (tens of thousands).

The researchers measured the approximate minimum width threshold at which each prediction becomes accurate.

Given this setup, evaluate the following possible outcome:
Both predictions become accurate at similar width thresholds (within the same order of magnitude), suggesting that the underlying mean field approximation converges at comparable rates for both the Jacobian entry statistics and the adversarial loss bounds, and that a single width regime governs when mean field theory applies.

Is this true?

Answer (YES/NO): NO